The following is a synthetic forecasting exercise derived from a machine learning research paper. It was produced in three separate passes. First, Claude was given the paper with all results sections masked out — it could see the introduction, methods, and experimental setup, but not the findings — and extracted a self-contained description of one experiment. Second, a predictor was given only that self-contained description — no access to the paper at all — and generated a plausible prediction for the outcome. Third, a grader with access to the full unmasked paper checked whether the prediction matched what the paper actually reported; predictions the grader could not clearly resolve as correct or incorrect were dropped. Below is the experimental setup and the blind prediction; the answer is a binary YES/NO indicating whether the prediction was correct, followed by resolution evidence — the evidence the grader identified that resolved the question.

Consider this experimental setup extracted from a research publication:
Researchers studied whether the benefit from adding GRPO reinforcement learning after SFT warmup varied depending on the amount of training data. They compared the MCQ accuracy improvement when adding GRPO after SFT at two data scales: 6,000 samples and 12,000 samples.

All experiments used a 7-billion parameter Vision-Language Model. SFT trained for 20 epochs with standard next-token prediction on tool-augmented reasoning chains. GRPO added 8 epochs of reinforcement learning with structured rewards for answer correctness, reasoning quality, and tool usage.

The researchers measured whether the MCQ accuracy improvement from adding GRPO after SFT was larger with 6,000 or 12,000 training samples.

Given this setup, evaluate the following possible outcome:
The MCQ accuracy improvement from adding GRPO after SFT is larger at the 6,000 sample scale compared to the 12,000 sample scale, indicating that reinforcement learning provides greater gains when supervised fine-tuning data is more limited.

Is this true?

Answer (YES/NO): NO